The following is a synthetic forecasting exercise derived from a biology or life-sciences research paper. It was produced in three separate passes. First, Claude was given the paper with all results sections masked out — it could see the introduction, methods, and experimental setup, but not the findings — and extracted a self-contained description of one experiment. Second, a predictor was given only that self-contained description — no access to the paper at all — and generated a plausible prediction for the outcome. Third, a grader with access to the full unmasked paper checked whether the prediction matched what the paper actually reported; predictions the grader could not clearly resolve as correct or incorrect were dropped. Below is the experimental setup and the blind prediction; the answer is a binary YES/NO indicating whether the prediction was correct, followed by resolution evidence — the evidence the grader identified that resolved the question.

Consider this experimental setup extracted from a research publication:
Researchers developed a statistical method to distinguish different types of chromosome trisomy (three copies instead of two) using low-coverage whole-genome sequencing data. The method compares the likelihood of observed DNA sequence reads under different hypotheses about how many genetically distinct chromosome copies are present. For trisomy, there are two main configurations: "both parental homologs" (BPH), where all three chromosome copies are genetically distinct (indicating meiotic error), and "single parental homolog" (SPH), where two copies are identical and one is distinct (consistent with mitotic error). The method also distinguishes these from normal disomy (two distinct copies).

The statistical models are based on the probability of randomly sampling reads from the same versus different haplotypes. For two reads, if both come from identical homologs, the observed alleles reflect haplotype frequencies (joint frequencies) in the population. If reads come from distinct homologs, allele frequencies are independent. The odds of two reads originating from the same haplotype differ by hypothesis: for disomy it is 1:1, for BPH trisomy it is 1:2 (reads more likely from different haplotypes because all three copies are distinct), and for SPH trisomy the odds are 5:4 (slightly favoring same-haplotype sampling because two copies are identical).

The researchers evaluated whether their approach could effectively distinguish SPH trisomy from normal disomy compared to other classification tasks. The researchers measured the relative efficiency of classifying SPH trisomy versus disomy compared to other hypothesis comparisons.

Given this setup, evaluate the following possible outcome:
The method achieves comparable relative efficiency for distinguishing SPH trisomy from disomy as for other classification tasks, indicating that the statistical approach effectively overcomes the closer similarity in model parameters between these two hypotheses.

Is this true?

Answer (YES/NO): NO